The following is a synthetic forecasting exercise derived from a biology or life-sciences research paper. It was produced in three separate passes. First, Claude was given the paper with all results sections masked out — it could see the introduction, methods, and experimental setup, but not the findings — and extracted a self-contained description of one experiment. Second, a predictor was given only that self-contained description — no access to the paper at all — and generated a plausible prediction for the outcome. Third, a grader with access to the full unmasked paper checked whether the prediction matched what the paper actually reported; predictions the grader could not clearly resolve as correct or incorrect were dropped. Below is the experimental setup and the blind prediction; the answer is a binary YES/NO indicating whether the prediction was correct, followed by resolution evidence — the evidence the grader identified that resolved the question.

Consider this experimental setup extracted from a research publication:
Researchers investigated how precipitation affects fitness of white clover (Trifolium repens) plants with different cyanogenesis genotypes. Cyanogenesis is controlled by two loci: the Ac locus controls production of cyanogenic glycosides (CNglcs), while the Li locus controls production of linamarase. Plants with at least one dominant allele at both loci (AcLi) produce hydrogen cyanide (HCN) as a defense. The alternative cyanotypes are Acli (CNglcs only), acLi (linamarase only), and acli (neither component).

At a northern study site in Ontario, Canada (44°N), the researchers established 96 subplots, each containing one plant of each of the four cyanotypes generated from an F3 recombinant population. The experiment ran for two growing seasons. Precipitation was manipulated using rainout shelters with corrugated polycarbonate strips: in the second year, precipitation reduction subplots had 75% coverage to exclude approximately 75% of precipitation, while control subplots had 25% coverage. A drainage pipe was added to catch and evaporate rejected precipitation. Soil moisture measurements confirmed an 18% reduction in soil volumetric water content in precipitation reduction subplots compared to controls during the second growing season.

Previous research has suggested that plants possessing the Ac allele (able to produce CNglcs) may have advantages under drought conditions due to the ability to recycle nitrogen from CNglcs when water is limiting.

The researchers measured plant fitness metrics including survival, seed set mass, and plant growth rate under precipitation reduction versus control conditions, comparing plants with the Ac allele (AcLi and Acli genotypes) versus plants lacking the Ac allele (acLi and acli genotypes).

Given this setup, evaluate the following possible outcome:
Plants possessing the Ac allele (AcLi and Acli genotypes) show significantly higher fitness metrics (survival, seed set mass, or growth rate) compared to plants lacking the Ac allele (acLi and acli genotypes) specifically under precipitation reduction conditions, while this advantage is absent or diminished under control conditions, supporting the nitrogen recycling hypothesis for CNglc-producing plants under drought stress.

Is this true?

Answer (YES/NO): NO